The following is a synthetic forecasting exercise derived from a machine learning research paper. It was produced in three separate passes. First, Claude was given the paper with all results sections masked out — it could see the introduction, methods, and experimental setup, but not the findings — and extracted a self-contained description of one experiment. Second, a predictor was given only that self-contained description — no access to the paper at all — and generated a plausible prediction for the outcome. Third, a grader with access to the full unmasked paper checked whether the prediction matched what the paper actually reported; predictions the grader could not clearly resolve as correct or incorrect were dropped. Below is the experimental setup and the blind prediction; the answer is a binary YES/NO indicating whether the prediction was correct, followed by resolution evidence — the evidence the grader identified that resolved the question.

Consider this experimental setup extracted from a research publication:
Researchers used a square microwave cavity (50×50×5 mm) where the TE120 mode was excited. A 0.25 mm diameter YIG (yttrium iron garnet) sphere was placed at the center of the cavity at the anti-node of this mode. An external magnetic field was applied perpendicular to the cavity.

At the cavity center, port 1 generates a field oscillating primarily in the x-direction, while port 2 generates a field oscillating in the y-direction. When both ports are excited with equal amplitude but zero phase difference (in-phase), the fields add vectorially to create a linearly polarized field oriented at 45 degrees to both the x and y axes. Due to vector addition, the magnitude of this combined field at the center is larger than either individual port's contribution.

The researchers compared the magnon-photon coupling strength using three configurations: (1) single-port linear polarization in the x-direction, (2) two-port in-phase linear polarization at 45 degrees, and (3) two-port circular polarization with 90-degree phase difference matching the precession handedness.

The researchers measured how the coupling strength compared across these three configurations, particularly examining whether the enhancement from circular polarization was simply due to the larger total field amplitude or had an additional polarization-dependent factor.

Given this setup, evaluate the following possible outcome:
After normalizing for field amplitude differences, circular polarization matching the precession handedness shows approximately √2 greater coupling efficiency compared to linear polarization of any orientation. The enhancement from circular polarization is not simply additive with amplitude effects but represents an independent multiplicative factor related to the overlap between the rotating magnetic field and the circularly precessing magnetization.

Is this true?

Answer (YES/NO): YES